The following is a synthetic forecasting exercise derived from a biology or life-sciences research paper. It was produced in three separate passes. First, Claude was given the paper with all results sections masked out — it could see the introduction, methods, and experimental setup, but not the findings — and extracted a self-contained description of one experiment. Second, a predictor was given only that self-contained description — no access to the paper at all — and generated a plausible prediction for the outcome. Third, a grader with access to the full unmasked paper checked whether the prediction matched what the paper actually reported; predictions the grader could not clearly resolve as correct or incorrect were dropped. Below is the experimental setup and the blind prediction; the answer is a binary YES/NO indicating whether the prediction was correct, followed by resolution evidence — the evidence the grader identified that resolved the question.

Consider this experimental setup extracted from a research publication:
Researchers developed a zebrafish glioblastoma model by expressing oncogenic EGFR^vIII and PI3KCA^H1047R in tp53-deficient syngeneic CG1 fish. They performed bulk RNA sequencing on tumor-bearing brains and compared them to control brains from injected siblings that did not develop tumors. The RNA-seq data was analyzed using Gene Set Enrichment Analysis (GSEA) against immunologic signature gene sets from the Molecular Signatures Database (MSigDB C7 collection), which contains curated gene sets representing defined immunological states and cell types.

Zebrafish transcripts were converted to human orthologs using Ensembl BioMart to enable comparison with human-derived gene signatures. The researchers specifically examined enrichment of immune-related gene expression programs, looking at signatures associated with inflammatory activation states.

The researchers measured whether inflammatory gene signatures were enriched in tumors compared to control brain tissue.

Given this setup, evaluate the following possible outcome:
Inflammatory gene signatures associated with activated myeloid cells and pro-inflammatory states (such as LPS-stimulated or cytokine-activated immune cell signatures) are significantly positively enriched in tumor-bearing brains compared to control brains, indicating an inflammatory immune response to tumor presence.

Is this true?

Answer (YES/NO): YES